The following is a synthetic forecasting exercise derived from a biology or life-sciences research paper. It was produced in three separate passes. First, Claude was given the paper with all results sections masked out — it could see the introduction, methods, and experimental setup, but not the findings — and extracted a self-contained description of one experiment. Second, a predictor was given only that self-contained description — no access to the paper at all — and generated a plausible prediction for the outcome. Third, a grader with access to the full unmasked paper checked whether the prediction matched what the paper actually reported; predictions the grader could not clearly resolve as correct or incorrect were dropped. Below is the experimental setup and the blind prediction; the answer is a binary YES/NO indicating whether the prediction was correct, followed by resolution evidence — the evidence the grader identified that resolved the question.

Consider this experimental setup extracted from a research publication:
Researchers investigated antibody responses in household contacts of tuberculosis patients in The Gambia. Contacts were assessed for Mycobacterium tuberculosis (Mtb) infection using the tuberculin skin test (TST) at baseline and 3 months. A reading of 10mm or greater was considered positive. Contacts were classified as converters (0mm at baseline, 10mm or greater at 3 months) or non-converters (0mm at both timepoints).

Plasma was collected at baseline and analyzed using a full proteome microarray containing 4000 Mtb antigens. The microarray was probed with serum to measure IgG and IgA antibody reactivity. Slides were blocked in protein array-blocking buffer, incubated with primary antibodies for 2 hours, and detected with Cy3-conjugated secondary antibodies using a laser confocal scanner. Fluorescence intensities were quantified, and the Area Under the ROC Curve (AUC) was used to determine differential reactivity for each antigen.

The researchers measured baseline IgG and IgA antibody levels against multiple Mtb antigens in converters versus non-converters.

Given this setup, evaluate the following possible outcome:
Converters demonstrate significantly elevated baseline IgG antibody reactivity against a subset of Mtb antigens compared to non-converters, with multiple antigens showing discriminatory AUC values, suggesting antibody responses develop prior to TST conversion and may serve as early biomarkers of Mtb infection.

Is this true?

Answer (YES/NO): YES